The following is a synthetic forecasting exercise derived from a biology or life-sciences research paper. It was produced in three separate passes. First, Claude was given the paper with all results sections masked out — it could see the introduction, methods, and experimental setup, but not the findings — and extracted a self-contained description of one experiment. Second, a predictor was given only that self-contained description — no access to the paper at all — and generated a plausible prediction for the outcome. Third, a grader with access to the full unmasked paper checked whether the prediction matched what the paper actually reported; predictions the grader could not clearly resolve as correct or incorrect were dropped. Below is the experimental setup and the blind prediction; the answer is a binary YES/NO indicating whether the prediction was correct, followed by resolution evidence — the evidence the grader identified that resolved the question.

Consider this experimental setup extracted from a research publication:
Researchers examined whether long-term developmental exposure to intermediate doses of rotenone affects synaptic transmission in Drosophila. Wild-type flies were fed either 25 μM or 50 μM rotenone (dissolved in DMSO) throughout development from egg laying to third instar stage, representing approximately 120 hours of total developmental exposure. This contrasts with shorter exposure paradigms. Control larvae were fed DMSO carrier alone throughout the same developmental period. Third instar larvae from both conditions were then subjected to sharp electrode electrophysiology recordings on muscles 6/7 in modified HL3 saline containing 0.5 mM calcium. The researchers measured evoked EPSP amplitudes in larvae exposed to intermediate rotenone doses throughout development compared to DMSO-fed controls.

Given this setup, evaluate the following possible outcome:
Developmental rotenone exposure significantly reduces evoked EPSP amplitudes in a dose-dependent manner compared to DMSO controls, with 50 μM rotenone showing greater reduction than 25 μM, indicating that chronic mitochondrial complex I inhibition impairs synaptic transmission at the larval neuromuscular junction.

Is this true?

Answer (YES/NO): NO